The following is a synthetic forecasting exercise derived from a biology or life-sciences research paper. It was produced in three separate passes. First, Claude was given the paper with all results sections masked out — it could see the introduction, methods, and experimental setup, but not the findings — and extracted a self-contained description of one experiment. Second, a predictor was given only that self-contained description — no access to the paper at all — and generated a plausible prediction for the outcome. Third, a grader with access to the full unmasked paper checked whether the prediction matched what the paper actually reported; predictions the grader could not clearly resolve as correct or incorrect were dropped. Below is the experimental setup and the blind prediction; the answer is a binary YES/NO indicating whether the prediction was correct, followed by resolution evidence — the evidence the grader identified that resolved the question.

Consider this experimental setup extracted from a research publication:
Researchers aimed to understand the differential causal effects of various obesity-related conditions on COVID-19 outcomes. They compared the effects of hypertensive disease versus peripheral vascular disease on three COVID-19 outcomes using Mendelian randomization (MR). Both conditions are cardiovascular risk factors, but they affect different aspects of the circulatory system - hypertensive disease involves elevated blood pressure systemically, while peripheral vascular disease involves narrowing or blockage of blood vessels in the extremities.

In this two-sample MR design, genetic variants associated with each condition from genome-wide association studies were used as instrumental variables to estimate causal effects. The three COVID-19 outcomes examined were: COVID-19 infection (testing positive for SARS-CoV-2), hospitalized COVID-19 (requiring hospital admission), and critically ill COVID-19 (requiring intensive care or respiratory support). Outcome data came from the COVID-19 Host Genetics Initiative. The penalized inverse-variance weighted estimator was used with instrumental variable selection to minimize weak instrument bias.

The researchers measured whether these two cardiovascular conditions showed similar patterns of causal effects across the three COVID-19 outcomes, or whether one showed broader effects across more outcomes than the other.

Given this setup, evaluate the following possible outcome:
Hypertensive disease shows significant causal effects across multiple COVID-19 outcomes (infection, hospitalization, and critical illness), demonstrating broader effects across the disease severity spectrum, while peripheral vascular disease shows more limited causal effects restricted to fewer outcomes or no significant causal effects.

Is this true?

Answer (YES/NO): NO